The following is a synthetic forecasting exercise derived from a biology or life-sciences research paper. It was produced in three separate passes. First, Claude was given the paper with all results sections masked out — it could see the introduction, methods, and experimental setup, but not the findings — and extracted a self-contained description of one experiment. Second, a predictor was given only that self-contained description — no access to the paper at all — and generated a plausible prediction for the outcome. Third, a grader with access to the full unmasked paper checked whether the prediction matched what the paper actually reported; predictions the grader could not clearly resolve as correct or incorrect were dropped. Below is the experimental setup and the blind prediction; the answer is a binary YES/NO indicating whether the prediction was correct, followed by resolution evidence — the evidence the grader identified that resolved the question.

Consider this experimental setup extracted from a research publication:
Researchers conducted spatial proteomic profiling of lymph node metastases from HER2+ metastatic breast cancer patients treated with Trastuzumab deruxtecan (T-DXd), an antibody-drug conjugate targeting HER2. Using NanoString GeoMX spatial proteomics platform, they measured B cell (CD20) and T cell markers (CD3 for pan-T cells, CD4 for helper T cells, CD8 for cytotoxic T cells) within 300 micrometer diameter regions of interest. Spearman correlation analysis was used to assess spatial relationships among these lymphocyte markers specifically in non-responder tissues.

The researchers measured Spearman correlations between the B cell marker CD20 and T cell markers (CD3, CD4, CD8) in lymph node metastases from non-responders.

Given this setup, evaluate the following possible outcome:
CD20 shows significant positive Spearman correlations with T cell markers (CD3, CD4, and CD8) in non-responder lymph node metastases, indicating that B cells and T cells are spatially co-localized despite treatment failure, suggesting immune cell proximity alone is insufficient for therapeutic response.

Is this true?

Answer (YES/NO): YES